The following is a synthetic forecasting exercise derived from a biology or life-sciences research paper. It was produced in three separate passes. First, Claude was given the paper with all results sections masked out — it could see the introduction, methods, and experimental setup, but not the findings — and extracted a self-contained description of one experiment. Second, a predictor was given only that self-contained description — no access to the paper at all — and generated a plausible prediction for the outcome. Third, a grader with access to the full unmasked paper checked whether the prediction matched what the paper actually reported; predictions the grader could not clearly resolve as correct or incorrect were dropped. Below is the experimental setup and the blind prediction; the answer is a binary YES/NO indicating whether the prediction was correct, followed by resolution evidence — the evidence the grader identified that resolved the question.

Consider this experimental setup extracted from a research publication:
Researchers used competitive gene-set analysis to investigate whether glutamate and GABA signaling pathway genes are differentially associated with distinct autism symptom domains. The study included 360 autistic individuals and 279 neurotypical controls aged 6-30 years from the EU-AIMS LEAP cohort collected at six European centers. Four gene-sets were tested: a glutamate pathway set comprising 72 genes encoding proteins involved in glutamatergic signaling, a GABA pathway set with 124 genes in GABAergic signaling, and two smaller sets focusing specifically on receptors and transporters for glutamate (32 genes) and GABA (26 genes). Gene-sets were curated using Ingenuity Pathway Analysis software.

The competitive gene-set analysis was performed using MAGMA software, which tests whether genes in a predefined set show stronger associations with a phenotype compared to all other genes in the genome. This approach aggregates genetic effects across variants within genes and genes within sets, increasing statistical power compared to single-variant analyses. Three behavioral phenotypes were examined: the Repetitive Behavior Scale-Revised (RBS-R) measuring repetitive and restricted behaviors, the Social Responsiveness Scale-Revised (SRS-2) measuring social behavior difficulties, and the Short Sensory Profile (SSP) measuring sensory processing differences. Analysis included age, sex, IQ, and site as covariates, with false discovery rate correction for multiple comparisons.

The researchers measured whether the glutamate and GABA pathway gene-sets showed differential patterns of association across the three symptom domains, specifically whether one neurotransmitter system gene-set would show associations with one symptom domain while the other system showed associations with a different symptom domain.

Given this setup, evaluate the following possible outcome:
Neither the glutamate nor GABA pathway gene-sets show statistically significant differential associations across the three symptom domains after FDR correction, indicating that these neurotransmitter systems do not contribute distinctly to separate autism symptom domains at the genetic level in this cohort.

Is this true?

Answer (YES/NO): NO